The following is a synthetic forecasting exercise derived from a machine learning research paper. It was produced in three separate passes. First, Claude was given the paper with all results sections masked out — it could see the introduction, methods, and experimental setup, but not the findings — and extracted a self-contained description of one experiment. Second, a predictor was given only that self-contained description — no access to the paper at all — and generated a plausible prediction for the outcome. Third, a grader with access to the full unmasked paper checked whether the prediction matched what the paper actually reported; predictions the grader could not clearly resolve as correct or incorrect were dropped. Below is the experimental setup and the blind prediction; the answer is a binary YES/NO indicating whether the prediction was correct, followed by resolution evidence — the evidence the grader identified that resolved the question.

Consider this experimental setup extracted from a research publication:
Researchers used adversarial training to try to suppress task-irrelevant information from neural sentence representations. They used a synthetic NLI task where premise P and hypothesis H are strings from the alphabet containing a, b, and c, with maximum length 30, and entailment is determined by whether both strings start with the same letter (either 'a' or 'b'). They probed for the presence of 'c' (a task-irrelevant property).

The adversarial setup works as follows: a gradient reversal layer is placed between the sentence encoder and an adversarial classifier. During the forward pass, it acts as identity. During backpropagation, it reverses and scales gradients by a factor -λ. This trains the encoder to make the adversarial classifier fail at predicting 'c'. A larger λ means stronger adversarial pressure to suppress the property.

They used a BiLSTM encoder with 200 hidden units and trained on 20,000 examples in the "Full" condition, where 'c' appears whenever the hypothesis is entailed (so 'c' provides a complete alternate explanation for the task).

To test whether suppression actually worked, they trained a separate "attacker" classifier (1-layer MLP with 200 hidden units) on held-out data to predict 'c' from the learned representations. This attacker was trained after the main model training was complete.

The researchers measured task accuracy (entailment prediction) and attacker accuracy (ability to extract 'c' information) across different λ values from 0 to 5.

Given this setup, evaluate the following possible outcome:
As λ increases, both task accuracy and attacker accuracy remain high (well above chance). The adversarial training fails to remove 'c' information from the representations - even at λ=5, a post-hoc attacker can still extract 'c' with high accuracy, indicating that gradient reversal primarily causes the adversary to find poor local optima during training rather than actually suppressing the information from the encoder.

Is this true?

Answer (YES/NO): YES